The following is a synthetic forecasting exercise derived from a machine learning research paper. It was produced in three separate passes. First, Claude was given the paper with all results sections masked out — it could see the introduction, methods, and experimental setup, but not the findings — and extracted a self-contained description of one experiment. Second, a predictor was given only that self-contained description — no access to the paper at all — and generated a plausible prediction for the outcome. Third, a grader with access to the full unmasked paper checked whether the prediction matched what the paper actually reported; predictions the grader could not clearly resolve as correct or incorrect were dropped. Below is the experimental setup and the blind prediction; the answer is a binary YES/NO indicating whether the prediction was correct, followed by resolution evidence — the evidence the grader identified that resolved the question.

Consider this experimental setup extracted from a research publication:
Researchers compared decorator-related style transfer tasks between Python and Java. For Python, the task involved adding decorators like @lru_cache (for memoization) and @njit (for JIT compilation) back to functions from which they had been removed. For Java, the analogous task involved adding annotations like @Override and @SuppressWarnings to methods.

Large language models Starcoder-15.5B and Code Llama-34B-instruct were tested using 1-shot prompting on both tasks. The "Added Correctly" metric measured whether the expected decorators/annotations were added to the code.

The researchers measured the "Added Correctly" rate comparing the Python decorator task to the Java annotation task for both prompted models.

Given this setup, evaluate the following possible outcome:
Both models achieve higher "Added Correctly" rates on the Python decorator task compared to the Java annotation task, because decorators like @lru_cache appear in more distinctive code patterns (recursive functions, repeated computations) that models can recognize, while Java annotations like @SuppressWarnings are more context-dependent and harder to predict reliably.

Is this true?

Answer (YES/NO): YES